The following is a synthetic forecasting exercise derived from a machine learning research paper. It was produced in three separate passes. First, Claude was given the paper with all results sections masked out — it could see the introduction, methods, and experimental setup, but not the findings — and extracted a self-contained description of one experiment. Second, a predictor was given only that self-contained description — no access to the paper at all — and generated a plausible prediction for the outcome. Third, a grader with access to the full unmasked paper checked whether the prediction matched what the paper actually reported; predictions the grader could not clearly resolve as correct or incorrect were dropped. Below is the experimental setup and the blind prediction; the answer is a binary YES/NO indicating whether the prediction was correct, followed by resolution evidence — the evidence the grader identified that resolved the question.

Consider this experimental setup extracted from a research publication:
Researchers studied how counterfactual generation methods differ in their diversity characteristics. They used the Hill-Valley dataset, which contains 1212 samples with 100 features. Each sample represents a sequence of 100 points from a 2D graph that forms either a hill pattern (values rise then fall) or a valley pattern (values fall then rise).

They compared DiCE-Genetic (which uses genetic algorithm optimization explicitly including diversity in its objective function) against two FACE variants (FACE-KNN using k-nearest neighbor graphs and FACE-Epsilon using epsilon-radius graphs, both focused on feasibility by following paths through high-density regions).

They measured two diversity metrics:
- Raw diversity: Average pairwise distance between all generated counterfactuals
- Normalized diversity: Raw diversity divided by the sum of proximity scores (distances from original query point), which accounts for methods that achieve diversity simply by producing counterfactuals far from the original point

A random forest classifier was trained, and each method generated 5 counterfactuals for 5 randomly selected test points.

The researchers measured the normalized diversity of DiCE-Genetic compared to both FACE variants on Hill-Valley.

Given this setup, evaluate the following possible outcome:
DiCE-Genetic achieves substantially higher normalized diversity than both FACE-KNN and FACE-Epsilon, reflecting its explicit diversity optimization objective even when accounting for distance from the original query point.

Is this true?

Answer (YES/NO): YES